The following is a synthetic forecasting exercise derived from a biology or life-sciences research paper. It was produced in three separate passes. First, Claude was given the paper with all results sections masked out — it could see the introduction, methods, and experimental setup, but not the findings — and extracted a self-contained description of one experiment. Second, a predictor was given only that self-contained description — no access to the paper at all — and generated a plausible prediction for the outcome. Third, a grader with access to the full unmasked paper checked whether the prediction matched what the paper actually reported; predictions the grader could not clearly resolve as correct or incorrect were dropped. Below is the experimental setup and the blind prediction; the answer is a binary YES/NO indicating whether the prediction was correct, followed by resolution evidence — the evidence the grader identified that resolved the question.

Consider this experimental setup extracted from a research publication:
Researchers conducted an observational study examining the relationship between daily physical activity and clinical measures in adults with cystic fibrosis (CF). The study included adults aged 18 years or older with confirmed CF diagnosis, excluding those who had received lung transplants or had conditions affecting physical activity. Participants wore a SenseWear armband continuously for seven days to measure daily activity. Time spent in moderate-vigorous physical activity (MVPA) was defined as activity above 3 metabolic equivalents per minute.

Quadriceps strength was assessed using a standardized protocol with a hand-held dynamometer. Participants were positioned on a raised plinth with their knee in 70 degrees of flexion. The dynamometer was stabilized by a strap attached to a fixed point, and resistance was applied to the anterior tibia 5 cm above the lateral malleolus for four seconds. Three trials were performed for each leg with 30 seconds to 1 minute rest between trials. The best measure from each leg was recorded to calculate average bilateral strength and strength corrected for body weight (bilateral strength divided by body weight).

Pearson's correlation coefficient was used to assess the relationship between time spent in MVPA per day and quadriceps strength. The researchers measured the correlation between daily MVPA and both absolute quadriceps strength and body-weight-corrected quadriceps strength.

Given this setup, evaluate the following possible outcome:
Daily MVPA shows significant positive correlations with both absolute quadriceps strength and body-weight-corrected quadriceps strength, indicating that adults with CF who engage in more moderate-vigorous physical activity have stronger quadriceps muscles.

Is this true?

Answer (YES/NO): YES